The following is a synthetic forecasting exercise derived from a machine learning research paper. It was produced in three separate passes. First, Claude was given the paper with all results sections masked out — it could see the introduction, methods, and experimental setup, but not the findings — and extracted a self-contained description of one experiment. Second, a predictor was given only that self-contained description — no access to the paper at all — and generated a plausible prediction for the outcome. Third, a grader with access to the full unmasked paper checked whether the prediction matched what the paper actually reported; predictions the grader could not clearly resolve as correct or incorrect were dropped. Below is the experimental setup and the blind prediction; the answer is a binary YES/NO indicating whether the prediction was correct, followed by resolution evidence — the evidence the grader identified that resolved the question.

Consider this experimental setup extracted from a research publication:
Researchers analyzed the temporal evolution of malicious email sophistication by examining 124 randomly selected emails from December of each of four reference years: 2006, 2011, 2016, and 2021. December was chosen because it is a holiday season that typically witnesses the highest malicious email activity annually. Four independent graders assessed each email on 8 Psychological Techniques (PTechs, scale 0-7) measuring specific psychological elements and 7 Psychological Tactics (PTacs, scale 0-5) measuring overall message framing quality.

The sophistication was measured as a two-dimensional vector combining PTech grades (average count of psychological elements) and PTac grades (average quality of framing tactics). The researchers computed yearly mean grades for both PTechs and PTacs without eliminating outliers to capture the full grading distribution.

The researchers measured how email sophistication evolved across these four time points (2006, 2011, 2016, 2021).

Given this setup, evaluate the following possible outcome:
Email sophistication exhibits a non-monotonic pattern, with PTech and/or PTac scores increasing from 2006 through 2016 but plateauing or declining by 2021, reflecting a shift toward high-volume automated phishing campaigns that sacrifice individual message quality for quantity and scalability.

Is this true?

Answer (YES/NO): NO